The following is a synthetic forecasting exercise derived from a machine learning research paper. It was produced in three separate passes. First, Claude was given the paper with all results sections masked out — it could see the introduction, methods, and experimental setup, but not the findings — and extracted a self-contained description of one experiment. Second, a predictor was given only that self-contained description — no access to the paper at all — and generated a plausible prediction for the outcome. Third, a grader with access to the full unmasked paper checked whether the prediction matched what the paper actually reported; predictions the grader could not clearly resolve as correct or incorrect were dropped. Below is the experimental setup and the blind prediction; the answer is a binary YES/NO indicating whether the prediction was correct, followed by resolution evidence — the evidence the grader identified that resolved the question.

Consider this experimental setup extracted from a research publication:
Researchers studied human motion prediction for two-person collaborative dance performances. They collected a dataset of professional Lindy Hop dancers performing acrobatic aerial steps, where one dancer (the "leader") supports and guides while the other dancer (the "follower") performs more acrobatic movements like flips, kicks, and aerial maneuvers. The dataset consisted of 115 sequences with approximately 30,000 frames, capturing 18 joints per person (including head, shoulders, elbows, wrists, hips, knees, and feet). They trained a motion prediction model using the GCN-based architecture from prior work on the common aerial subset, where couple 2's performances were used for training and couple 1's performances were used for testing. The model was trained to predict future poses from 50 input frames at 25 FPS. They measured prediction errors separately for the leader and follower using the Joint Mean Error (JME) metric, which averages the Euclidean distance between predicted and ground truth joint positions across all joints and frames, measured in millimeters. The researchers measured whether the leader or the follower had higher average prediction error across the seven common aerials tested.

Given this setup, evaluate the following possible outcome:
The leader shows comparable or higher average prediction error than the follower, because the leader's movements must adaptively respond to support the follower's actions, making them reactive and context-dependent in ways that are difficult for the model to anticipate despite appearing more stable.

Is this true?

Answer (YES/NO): NO